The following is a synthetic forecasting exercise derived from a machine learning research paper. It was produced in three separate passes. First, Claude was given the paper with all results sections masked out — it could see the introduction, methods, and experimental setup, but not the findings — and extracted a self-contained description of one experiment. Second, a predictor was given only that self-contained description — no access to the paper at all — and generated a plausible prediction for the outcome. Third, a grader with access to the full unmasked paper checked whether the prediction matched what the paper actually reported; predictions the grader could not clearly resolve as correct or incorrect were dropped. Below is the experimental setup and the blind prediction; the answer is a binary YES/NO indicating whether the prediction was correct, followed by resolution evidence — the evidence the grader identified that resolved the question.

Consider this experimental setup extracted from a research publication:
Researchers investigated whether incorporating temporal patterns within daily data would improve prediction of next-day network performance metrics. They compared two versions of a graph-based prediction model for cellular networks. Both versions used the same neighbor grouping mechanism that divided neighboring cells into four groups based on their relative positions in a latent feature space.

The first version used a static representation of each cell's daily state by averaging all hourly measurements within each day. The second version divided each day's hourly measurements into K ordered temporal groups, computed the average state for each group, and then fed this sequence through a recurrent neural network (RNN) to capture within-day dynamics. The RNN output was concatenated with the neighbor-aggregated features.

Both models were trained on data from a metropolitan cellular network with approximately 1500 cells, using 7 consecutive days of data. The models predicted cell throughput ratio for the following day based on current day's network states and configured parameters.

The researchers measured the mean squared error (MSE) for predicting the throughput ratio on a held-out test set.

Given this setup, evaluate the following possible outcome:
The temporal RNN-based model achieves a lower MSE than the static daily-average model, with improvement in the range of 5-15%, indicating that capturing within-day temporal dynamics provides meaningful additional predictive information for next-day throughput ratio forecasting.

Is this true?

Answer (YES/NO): NO